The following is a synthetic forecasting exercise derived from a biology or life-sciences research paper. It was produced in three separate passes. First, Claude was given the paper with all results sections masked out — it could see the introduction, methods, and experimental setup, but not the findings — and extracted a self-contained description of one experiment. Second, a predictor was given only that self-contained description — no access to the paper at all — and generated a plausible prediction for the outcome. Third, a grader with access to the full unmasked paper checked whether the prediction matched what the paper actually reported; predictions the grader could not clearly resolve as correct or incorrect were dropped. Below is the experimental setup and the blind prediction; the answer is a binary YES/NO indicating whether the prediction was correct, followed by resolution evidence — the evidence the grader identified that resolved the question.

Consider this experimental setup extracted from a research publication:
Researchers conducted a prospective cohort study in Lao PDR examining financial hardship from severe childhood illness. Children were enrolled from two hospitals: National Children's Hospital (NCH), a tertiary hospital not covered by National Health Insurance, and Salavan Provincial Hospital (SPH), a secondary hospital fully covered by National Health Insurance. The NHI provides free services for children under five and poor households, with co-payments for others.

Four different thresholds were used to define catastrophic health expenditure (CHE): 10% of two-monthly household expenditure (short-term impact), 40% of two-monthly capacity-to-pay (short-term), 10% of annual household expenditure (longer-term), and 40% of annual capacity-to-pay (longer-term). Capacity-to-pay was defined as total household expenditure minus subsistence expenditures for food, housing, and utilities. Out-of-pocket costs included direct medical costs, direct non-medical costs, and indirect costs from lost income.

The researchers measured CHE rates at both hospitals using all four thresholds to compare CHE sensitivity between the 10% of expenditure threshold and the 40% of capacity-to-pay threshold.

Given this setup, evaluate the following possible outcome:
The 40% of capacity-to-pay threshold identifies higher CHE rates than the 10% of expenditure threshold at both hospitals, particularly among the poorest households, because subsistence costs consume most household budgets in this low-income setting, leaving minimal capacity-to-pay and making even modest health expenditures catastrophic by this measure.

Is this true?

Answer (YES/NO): NO